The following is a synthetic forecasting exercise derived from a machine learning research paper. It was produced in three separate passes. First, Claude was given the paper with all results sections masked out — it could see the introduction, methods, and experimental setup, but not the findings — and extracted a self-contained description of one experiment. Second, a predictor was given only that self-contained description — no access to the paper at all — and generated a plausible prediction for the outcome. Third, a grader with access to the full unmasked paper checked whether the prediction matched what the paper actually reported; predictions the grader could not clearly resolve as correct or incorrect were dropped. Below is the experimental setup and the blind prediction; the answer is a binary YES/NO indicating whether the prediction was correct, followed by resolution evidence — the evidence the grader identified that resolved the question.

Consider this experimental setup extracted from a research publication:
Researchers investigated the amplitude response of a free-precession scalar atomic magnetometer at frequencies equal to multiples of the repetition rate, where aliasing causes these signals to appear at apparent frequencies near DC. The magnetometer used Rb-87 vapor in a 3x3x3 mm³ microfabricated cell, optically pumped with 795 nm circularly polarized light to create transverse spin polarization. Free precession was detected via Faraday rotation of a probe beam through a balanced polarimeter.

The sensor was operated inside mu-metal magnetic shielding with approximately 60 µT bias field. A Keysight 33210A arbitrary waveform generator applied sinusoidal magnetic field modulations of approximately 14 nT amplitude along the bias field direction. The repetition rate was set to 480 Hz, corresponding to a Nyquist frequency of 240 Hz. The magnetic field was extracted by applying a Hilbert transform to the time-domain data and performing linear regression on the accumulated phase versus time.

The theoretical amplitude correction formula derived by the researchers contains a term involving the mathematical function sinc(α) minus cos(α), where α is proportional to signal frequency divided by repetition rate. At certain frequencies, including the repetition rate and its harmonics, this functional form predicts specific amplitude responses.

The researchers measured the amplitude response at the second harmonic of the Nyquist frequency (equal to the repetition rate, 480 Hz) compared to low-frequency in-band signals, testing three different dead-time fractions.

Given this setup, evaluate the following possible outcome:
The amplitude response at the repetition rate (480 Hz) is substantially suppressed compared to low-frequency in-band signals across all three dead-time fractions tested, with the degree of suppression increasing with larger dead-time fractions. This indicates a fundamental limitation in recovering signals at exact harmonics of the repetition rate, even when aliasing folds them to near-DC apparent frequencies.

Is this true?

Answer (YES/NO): NO